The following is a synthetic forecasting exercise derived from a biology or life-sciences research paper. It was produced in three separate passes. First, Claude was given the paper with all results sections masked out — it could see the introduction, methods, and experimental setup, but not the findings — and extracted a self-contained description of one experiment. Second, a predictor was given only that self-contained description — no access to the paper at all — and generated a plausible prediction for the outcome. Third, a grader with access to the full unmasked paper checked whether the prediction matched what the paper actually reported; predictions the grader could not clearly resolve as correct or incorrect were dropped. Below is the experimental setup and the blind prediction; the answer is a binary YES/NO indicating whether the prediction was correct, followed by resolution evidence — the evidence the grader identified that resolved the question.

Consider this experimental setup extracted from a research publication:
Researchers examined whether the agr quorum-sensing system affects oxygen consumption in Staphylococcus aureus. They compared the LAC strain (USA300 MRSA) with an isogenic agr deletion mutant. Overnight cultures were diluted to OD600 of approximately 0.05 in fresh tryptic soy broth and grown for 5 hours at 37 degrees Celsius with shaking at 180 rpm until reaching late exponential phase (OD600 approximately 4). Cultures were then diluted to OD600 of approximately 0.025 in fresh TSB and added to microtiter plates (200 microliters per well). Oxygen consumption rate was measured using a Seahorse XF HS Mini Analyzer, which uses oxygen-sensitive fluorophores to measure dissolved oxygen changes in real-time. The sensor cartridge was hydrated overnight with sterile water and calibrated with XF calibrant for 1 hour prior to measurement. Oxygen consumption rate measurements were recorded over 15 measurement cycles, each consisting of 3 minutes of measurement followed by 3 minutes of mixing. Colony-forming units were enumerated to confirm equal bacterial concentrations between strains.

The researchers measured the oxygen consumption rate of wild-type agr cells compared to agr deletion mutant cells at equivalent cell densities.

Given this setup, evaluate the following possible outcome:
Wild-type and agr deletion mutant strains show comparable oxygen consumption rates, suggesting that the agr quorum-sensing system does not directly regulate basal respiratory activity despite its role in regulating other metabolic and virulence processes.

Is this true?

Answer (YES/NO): NO